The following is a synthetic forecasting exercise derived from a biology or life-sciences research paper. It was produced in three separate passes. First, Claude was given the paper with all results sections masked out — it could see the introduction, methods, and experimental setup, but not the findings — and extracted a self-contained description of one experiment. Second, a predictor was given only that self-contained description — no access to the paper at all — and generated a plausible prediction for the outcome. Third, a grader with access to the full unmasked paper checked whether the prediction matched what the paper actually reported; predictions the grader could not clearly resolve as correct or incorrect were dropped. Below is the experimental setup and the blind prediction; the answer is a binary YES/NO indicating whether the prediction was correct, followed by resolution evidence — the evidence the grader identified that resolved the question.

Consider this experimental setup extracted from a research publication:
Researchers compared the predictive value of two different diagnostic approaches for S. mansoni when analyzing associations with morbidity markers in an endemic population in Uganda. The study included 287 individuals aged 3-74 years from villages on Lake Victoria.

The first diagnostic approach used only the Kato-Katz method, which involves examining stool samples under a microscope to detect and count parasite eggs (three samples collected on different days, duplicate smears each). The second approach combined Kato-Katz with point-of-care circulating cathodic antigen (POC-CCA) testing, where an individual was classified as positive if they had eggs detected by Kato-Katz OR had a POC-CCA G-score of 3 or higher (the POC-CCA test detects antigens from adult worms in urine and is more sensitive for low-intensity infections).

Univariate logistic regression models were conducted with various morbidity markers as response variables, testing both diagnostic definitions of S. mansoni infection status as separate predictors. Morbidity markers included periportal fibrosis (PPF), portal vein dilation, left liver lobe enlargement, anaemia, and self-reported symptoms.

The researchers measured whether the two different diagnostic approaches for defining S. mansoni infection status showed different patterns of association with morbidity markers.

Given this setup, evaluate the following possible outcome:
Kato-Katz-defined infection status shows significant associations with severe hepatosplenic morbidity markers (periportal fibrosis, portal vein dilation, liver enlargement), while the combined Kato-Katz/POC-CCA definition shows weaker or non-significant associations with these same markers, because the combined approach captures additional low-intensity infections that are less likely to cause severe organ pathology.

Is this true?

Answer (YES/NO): NO